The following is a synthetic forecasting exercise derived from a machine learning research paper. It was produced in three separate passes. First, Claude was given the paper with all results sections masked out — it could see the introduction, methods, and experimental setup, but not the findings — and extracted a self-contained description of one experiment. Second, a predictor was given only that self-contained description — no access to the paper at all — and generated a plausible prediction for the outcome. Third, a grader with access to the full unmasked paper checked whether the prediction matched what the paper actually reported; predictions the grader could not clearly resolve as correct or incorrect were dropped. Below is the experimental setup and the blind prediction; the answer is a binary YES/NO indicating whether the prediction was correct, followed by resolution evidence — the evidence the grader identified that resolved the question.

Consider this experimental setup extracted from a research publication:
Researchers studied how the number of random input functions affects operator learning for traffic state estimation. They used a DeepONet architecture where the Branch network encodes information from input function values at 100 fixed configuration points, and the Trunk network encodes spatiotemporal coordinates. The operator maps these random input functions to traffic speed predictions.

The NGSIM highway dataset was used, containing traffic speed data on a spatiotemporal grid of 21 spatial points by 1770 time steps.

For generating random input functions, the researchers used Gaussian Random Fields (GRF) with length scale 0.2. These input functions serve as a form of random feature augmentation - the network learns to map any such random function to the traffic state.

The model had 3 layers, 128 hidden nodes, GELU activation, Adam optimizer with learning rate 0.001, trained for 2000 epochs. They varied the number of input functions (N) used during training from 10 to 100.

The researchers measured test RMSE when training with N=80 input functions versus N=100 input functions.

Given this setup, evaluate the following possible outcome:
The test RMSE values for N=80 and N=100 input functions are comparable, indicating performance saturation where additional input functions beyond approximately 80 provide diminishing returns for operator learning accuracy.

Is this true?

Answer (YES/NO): NO